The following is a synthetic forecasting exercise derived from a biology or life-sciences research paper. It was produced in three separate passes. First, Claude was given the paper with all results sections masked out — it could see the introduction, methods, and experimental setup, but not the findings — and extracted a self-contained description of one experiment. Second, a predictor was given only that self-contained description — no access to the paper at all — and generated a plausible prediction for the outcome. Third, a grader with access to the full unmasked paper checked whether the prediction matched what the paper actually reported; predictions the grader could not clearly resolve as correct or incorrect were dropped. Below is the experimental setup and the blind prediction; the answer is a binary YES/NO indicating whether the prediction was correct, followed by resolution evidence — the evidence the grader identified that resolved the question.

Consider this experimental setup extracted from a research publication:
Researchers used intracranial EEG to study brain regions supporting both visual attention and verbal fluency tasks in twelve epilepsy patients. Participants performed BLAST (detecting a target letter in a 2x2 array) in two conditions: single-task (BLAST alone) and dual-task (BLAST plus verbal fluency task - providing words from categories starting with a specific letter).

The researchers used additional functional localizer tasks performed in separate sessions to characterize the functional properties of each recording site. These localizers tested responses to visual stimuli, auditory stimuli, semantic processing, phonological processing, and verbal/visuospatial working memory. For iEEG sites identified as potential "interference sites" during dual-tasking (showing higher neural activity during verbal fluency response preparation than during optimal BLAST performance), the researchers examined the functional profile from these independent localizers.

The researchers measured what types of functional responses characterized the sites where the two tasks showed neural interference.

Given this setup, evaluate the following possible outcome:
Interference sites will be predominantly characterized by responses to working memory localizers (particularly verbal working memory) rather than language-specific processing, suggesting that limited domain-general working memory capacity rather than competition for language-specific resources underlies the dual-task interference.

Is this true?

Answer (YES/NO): NO